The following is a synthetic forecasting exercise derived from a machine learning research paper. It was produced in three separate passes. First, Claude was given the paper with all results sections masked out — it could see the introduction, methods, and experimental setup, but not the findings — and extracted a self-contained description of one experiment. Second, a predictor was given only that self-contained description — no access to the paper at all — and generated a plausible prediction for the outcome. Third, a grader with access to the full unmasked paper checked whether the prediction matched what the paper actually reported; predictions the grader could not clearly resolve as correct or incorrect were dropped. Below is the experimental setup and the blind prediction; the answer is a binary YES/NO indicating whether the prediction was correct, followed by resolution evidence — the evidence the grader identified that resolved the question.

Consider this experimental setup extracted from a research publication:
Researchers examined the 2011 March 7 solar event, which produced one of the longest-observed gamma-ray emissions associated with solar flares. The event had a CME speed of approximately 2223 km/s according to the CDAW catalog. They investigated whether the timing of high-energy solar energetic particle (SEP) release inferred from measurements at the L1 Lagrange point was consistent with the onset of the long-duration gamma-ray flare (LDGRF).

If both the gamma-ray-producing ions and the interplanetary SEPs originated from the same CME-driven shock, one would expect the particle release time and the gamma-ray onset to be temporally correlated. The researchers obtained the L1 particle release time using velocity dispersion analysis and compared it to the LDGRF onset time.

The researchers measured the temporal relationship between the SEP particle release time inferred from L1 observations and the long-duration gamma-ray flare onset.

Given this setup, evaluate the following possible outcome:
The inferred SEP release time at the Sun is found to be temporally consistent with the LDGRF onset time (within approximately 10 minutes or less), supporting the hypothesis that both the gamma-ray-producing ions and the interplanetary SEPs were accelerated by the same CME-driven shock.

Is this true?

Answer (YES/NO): NO